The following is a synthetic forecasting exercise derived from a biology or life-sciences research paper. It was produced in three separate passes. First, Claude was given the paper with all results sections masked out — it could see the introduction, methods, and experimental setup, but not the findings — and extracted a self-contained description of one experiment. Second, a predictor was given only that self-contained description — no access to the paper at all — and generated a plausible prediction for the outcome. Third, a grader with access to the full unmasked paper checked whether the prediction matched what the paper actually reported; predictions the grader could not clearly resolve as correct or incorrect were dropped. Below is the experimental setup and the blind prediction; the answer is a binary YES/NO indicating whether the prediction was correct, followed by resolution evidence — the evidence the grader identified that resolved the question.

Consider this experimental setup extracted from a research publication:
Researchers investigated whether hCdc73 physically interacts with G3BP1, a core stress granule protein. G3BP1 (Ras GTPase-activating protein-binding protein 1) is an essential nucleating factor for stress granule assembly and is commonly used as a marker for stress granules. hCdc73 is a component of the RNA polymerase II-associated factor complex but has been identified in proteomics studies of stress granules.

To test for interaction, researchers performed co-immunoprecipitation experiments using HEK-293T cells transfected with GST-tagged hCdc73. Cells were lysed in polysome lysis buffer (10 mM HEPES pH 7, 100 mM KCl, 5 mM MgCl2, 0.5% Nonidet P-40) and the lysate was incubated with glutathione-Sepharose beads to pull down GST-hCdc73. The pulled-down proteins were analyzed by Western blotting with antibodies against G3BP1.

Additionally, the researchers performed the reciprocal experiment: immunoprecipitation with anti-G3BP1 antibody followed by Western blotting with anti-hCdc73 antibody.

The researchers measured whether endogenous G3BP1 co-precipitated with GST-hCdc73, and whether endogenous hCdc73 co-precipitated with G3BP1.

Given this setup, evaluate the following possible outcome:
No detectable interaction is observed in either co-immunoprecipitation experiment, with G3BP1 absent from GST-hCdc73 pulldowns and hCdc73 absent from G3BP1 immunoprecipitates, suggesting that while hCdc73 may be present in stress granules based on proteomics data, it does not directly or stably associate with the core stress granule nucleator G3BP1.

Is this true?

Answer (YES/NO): YES